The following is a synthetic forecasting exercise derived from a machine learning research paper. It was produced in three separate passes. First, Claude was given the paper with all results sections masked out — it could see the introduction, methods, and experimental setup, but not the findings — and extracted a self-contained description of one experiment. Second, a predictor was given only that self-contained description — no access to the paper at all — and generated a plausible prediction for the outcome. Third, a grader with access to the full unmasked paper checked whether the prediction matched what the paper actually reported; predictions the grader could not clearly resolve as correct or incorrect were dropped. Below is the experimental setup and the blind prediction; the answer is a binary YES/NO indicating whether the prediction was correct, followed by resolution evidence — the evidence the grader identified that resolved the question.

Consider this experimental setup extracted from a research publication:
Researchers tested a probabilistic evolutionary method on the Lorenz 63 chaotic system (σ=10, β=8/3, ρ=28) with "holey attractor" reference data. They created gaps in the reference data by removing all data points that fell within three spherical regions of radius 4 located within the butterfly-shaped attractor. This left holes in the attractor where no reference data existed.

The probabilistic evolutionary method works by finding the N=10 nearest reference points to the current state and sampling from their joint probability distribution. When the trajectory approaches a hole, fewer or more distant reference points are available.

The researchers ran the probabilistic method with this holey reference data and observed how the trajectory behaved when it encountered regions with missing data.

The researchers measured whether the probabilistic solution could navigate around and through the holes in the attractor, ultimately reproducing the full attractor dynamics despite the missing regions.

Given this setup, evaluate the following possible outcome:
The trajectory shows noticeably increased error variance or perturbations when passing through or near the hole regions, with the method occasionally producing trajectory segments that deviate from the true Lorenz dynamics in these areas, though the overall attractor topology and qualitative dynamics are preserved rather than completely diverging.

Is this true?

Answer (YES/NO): NO